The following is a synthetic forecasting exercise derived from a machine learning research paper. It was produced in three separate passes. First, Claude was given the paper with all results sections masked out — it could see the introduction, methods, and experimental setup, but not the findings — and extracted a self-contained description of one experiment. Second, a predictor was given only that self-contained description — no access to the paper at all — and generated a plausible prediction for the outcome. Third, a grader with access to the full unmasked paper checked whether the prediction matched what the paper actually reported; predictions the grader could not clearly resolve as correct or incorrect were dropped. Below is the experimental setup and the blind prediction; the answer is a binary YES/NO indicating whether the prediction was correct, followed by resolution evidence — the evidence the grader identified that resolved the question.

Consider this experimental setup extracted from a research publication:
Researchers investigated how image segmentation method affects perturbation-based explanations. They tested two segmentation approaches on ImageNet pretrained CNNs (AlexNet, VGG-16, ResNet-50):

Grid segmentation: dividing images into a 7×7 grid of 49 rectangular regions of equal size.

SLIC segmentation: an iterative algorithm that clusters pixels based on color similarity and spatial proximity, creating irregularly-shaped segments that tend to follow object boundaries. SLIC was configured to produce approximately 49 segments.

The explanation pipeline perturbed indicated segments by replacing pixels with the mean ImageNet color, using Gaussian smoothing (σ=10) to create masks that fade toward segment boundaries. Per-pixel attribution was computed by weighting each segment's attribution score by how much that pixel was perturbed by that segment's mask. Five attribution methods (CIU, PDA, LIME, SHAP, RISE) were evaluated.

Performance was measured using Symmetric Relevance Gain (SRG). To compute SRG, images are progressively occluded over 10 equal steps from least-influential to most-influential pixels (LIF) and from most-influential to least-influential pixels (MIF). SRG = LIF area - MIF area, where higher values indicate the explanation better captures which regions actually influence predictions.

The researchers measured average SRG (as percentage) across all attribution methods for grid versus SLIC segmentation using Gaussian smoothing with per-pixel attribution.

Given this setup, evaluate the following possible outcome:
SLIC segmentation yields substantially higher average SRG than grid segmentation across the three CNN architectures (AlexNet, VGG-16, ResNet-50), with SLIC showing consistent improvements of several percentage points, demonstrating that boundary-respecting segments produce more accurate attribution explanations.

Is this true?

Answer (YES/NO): NO